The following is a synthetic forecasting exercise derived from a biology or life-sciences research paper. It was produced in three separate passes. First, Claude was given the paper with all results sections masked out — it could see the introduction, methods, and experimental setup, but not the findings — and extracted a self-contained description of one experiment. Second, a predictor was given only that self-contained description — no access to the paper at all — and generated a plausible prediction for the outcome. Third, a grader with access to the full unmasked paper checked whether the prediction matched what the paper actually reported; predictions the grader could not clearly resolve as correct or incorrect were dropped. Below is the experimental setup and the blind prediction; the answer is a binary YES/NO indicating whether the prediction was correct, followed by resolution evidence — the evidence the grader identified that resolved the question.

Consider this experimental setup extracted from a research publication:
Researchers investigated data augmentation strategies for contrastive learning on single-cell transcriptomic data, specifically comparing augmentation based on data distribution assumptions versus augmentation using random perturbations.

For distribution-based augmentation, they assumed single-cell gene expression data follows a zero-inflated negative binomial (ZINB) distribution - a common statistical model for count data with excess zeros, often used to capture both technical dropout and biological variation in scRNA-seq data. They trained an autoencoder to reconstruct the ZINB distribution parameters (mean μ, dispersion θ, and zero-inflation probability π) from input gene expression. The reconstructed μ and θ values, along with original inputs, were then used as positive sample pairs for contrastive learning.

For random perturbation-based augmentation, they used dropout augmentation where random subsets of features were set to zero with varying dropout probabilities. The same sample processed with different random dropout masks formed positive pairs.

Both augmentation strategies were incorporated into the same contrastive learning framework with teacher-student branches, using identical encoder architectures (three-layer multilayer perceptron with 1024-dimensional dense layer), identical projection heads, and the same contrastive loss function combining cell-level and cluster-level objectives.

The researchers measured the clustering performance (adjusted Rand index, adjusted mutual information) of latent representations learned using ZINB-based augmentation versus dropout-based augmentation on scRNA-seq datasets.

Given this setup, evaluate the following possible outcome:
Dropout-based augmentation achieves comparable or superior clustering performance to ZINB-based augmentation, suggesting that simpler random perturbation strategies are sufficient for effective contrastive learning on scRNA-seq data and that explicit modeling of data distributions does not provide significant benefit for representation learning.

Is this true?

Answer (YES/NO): YES